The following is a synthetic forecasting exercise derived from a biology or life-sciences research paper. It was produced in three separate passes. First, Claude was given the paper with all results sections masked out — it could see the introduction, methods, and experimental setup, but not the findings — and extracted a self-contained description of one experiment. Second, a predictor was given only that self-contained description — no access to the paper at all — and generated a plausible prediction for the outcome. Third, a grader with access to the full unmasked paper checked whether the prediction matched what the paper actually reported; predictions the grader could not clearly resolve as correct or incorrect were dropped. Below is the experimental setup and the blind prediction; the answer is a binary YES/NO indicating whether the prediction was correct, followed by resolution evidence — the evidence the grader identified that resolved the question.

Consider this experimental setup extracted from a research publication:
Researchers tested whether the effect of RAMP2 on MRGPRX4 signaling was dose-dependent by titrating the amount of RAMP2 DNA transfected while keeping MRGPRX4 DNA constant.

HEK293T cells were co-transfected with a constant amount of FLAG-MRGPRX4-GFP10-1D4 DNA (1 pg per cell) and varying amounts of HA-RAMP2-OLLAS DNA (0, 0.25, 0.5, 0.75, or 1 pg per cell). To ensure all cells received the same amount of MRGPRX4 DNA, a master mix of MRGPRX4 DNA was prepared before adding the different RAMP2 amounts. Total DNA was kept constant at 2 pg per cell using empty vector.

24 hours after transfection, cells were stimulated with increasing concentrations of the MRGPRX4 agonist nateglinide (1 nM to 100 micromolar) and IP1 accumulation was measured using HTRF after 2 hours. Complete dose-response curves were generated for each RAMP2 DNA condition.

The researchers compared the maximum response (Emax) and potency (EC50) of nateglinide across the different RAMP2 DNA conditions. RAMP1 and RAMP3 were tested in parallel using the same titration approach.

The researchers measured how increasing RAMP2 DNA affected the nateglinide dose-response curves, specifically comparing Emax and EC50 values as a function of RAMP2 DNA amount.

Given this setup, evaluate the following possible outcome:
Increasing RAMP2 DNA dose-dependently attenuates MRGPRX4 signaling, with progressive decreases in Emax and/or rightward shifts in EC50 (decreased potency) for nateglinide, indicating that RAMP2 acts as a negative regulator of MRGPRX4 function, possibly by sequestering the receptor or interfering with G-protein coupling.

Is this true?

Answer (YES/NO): YES